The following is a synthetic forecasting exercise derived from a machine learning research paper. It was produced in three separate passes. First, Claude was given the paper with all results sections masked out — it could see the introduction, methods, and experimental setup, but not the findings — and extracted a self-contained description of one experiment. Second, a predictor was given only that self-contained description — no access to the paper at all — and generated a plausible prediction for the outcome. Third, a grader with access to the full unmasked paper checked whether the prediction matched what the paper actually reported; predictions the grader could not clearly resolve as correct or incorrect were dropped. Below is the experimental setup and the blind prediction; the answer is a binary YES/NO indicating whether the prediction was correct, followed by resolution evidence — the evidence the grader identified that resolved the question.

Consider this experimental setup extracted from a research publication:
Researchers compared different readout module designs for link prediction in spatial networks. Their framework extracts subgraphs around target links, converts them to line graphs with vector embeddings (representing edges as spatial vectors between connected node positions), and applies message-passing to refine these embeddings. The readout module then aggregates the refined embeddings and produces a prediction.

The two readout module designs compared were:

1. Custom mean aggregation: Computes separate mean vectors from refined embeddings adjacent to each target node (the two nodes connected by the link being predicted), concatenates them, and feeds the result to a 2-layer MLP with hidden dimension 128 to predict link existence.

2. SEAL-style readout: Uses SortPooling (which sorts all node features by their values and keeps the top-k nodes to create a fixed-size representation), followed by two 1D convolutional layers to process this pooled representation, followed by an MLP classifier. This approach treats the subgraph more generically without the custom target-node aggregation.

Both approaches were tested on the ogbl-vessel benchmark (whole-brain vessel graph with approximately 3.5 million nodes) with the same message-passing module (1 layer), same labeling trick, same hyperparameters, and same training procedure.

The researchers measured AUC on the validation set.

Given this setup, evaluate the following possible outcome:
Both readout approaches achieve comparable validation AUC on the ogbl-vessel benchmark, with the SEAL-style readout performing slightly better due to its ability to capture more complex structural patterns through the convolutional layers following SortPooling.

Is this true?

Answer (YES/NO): NO